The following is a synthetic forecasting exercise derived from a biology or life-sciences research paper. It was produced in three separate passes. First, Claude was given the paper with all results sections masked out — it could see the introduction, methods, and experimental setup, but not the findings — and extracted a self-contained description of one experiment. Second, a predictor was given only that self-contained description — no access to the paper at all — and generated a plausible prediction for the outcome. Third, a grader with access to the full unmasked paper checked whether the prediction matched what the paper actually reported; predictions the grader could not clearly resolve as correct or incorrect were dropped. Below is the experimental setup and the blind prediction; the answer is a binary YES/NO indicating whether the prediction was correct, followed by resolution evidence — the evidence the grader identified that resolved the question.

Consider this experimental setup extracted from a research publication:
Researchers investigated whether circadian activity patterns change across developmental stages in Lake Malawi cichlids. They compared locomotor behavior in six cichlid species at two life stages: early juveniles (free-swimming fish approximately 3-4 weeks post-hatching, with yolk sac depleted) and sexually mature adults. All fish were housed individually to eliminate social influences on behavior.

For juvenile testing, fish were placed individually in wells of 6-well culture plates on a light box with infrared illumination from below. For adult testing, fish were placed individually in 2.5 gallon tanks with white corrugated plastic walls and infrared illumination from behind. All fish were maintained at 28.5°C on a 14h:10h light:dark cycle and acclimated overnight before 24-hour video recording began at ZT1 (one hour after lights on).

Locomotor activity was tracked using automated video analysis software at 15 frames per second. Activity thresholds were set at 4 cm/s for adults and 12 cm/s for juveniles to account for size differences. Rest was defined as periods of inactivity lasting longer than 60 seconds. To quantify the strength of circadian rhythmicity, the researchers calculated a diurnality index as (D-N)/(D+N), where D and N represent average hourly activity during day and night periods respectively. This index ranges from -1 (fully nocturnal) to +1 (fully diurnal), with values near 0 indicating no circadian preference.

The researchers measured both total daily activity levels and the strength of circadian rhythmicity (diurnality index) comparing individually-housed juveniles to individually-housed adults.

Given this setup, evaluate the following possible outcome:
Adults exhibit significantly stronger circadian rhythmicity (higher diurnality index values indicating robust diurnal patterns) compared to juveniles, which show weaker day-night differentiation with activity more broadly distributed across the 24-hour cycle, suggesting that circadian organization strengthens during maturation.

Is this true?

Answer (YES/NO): NO